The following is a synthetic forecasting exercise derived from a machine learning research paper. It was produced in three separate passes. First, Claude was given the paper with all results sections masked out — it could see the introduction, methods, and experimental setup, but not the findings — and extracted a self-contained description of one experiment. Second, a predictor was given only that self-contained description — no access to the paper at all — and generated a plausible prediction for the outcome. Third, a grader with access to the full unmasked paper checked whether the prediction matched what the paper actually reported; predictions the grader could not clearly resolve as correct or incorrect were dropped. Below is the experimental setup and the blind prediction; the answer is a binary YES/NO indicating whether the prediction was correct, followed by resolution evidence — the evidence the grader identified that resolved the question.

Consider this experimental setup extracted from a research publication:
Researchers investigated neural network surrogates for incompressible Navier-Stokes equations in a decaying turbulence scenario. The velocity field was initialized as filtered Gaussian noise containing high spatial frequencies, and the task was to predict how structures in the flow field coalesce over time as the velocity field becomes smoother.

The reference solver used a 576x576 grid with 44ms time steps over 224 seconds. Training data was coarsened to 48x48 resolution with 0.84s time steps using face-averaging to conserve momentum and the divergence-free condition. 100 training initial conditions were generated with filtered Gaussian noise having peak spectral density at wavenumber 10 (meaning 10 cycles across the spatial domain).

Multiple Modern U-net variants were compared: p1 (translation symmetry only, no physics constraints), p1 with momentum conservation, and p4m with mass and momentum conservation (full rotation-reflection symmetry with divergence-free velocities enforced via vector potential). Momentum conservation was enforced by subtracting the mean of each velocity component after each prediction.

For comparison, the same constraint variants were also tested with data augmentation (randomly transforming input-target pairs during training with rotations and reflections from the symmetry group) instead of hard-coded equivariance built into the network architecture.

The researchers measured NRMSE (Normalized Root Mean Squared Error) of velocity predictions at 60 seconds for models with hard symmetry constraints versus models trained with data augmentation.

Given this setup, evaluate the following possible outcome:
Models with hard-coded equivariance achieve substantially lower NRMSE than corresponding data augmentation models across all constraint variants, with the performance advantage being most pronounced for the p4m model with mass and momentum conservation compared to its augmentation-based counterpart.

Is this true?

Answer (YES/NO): NO